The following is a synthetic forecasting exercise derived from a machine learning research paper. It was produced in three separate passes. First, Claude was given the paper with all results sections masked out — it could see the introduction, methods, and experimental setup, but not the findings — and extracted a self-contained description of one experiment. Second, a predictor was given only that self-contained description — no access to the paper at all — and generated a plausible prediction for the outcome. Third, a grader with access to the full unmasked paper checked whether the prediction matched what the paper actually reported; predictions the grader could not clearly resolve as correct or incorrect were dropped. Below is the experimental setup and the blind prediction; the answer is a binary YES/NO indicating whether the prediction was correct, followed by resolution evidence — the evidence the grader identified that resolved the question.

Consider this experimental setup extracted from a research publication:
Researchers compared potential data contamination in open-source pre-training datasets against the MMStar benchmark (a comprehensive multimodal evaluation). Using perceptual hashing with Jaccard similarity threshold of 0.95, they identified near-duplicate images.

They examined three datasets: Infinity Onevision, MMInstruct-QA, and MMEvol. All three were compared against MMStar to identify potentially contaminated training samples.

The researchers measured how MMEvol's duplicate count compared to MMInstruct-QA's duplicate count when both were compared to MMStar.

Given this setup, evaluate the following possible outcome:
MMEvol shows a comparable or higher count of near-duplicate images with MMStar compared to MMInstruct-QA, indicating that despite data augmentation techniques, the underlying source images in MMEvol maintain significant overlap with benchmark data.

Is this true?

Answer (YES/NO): YES